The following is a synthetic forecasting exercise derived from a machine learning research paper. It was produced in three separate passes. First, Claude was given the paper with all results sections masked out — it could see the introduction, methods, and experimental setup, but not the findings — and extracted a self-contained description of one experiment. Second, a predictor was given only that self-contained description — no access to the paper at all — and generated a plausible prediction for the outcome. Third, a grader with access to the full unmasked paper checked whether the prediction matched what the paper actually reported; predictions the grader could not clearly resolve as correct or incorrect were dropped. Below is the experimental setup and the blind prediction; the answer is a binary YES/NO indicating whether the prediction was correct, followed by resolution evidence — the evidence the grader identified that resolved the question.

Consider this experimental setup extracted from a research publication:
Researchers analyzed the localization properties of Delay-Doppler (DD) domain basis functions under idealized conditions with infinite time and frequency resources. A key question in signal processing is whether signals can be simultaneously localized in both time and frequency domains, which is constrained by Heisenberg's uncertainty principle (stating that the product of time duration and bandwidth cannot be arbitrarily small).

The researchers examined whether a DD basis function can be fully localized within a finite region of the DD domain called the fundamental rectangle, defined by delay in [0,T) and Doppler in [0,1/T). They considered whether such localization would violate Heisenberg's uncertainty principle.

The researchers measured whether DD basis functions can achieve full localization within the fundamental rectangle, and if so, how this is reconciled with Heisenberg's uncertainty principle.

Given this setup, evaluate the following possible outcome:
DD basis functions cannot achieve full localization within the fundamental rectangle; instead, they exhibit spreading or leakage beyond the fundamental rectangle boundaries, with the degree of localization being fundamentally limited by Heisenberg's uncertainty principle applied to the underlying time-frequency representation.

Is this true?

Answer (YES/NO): NO